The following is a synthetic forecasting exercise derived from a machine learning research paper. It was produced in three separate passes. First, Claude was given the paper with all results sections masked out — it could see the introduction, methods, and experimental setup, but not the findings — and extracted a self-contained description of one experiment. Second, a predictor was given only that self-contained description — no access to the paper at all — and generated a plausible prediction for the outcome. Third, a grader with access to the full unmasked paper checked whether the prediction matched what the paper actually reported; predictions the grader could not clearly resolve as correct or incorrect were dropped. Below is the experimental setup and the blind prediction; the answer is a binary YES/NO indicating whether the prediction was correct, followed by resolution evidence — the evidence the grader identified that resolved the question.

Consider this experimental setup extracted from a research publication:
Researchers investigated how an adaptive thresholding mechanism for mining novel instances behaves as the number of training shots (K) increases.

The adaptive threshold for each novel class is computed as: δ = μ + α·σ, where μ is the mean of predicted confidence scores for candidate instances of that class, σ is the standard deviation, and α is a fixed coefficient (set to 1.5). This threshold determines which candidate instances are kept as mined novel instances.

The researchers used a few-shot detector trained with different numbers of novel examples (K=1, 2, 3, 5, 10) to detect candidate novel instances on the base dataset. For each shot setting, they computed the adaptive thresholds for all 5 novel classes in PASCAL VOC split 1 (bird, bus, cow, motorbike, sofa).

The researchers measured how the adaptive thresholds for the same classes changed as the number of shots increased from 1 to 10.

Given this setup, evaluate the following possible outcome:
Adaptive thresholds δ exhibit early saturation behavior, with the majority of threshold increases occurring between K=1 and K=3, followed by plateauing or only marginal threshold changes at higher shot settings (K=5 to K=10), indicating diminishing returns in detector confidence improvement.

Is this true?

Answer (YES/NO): NO